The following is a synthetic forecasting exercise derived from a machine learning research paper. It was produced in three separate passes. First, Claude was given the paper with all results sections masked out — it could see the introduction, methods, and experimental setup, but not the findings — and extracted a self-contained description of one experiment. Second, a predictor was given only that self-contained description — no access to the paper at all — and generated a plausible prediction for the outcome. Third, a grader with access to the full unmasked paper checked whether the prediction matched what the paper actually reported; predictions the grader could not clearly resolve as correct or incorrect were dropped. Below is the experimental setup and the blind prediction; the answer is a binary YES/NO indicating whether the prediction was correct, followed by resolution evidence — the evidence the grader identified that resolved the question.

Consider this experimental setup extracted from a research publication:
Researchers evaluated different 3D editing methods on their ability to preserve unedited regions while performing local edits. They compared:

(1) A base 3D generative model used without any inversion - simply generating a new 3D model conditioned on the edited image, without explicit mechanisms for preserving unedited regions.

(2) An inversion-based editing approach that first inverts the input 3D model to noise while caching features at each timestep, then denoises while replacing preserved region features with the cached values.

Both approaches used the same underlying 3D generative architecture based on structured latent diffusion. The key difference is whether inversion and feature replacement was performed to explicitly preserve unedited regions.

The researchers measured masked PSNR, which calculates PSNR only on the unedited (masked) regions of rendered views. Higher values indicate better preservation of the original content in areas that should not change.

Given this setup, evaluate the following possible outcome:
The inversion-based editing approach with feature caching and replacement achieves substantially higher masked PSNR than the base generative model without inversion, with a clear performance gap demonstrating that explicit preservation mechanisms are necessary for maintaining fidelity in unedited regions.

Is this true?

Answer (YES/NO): YES